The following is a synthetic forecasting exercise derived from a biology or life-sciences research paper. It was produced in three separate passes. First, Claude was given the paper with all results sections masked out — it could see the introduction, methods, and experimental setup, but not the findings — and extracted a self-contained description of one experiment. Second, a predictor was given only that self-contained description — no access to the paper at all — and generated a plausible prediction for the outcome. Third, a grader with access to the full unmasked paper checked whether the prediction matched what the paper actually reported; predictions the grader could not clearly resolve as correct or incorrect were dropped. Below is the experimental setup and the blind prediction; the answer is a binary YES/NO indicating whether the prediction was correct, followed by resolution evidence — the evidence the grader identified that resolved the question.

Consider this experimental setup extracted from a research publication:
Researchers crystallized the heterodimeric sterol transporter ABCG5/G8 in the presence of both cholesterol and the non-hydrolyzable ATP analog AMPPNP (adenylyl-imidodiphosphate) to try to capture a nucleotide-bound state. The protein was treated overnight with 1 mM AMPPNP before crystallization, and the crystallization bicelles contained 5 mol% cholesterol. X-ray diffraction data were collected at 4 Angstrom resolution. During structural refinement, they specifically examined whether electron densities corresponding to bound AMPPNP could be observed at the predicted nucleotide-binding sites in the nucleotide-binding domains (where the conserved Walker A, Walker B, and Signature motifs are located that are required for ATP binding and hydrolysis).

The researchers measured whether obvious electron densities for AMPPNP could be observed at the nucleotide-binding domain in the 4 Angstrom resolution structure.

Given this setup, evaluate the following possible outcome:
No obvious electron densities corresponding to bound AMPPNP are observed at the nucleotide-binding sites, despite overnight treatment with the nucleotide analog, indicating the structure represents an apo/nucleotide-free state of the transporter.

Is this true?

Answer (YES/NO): YES